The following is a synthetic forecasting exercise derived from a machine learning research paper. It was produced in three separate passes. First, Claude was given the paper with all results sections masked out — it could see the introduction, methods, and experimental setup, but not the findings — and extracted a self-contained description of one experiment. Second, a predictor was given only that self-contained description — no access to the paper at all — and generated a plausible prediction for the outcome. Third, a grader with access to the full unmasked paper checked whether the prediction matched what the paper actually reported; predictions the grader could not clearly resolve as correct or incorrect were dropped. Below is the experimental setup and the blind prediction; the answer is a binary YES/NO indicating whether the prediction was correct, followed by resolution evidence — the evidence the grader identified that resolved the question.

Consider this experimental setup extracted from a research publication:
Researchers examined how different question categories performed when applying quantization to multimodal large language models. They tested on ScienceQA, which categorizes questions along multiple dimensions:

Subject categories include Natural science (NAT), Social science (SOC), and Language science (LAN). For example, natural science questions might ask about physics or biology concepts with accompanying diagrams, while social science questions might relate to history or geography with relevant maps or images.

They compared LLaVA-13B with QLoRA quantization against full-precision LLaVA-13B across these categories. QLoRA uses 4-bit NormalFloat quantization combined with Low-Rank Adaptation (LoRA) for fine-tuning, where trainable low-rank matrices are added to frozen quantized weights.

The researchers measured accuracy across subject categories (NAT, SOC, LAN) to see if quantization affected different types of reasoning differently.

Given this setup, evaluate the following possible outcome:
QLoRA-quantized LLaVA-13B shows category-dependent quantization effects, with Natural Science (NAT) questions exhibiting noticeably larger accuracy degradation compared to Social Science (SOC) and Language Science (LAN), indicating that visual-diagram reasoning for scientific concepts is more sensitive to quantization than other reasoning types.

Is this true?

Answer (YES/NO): NO